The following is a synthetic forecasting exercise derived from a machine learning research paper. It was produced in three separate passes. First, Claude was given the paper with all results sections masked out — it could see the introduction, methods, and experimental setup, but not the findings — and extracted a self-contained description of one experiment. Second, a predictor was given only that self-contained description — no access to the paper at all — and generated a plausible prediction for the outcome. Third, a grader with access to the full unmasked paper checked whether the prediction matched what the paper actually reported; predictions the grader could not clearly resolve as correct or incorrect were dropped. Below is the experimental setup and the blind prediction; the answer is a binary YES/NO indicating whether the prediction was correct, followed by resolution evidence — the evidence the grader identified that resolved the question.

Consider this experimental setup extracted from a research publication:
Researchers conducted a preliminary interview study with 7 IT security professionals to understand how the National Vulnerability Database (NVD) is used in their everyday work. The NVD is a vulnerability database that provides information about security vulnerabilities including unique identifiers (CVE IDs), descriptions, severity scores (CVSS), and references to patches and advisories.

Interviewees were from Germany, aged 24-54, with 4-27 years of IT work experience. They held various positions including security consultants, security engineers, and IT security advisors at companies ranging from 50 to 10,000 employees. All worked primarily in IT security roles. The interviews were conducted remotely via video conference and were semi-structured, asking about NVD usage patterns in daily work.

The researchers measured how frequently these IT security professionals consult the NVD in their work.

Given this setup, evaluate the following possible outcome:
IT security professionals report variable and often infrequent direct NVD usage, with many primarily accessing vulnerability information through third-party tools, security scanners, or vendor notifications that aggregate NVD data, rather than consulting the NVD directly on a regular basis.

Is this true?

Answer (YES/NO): NO